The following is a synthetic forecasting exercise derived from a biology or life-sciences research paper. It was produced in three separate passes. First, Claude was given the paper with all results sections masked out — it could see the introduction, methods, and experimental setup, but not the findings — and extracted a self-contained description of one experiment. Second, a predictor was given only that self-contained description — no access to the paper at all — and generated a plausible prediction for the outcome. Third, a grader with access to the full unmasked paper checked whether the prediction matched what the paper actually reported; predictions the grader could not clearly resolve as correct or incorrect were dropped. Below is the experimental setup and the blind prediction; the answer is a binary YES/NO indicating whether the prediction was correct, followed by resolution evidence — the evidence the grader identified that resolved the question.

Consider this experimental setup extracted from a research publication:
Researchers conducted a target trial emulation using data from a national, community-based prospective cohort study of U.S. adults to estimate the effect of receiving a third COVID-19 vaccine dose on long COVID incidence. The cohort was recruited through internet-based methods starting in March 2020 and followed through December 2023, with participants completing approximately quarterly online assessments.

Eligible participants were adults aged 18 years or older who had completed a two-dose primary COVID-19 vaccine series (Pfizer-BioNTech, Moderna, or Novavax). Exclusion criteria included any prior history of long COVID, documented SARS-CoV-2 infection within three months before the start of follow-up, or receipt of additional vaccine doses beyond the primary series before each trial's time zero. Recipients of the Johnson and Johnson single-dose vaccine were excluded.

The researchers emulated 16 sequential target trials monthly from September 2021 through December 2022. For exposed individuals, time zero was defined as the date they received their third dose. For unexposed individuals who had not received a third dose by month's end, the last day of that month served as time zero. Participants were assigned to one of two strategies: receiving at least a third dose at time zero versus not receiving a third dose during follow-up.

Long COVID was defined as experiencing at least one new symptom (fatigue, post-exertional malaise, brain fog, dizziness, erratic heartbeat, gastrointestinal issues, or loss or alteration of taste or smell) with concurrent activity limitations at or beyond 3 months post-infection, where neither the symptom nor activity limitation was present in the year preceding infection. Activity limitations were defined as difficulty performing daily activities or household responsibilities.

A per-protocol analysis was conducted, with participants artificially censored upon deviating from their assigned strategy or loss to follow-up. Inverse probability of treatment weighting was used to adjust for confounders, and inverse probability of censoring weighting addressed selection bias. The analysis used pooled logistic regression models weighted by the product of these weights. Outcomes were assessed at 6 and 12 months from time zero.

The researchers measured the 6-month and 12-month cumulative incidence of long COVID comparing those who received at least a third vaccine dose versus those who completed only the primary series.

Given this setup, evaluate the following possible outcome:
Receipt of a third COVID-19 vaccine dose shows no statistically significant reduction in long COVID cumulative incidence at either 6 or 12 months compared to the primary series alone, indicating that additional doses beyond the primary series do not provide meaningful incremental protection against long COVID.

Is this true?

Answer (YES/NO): YES